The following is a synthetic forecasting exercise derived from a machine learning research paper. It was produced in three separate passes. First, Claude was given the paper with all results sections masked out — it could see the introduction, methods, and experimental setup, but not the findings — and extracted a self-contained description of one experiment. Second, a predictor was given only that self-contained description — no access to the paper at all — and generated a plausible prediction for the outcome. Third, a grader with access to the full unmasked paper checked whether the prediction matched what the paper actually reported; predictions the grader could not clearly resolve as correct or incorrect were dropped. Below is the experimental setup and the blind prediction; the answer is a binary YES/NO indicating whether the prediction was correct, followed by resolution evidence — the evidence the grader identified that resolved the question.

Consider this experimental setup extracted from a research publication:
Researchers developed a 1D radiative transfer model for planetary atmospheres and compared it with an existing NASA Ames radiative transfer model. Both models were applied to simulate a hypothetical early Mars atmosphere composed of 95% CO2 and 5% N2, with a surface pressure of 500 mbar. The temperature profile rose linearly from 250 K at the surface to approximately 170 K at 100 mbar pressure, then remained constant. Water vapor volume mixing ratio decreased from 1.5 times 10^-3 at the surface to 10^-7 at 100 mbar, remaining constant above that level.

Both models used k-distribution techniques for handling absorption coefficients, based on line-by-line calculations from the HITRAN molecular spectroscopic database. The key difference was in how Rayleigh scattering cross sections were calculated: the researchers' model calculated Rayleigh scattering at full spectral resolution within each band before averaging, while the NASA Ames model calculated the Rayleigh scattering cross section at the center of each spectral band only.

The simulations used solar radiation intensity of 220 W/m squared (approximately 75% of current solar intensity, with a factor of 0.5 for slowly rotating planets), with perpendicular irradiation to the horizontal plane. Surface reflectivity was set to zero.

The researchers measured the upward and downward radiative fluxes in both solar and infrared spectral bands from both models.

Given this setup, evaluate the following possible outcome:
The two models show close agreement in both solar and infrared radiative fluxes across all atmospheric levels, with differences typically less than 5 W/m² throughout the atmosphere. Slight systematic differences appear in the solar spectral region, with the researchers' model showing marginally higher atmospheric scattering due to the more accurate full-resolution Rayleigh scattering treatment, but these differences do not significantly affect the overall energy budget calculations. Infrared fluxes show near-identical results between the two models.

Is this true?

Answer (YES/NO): YES